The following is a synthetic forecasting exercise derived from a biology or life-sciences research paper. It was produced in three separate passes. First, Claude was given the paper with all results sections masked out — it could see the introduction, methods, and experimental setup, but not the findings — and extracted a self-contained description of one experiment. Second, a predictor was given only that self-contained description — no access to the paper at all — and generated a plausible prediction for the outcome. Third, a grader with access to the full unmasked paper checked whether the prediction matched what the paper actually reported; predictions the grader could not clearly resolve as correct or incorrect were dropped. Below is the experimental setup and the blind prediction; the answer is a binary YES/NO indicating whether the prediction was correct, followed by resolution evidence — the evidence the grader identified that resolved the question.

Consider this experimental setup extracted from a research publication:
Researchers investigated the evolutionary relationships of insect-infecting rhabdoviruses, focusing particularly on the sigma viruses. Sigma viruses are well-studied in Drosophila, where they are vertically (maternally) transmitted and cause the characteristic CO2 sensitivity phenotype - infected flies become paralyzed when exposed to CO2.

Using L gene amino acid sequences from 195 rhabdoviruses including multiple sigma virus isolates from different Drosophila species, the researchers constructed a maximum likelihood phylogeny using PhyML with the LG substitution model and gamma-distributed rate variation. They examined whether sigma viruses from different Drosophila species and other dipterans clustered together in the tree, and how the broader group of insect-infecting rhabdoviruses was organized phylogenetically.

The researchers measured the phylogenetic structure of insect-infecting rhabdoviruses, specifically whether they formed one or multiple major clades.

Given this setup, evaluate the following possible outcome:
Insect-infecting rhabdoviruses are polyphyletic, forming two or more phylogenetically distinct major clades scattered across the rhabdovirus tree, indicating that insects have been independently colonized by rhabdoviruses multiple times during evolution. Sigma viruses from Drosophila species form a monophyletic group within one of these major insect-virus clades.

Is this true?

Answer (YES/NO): YES